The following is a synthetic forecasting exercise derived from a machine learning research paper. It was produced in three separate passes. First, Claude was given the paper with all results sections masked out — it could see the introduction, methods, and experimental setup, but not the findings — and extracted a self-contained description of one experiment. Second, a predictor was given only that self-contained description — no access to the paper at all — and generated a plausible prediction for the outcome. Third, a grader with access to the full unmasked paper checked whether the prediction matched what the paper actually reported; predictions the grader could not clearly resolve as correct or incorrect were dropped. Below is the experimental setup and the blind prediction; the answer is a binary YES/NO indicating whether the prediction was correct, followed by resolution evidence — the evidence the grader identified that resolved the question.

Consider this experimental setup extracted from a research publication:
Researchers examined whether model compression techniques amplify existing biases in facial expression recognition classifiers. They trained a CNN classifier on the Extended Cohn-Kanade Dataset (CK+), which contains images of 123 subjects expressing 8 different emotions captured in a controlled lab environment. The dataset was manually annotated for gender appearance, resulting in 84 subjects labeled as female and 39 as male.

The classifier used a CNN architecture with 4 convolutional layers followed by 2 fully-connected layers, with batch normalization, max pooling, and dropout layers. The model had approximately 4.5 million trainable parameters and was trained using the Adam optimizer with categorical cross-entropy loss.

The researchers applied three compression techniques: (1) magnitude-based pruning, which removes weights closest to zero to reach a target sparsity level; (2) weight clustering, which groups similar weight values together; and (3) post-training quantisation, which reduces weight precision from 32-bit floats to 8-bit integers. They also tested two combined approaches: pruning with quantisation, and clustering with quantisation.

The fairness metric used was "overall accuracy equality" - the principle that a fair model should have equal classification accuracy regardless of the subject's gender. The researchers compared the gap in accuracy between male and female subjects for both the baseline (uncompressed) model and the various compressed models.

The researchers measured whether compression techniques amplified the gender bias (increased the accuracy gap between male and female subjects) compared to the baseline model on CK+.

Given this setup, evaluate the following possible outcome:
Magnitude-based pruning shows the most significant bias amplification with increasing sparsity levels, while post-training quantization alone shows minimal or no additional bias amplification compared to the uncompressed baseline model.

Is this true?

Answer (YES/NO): NO